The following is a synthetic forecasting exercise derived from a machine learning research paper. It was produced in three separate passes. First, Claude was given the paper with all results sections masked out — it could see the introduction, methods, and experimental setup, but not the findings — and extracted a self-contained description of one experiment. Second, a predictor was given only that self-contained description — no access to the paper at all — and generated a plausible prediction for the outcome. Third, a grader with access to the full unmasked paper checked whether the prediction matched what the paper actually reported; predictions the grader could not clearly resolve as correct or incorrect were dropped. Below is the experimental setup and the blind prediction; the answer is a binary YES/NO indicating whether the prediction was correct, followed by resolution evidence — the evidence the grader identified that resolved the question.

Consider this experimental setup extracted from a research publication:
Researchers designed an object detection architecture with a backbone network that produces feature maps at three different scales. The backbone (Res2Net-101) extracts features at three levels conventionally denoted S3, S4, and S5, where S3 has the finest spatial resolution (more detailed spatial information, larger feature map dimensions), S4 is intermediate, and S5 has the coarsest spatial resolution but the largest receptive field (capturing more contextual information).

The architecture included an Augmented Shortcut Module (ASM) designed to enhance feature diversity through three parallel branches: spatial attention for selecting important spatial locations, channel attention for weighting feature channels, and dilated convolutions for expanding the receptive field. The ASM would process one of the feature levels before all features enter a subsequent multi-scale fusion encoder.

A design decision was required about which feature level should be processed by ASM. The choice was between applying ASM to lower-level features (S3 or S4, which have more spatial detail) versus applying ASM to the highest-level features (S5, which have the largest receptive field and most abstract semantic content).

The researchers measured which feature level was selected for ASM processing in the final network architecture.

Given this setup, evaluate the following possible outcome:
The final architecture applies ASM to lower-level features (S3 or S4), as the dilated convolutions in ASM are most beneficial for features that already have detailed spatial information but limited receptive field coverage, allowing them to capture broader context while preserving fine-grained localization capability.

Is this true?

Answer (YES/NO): NO